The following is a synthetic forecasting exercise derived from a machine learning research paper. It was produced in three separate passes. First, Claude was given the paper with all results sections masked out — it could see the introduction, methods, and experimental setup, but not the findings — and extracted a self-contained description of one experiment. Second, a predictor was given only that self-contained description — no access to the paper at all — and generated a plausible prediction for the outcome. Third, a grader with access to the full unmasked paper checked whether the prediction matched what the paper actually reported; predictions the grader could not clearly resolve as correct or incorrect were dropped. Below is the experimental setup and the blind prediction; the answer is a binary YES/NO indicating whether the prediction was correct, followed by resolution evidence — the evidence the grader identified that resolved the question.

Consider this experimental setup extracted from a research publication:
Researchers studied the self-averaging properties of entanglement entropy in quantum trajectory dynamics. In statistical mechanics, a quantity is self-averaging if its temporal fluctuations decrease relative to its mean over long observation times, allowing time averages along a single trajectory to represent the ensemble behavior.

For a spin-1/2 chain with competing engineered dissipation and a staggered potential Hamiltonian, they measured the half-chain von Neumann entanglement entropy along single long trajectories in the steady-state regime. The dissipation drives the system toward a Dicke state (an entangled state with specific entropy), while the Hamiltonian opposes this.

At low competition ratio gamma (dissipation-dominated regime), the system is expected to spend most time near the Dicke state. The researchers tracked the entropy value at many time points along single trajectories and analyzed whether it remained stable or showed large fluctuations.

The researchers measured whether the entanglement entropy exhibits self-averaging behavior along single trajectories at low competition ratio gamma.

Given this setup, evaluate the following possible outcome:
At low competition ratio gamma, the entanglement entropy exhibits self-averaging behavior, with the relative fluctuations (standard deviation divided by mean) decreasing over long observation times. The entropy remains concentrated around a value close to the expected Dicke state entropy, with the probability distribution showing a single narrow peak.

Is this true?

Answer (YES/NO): YES